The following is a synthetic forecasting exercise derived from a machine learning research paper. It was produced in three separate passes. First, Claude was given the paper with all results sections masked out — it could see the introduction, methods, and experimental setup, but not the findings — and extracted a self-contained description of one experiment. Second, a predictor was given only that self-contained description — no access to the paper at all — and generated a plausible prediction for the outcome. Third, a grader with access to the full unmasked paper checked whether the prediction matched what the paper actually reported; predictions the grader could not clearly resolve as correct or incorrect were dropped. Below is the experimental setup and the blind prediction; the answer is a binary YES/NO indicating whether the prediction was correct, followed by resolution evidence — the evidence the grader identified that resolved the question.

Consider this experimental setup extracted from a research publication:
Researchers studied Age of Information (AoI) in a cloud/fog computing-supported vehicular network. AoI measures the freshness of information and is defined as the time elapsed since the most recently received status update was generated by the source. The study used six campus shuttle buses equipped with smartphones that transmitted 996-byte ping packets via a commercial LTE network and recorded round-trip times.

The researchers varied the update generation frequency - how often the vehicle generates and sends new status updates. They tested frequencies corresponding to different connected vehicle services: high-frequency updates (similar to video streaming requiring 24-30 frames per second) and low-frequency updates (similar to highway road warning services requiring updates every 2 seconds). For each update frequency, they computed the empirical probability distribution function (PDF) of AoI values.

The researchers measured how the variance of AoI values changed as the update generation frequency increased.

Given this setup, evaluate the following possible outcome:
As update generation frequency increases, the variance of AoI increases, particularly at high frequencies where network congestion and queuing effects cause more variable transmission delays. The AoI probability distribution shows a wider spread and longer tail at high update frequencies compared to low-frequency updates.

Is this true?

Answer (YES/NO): YES